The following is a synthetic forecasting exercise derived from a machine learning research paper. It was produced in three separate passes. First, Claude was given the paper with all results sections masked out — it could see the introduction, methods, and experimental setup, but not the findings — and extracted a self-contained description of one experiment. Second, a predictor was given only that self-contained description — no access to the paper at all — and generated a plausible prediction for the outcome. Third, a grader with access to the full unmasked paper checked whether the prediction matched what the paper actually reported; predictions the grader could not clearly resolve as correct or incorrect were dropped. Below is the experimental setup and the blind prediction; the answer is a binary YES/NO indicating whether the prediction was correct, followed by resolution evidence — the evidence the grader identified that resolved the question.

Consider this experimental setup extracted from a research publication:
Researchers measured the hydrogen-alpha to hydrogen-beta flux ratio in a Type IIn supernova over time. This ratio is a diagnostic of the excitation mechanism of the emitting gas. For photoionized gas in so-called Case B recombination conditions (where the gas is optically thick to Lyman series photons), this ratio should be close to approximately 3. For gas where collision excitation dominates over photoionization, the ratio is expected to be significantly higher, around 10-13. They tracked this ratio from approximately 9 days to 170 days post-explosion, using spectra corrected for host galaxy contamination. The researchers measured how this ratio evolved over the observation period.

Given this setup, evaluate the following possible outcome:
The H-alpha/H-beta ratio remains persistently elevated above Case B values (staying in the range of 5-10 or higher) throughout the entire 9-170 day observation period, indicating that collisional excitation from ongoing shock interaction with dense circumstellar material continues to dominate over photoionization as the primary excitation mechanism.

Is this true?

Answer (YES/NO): NO